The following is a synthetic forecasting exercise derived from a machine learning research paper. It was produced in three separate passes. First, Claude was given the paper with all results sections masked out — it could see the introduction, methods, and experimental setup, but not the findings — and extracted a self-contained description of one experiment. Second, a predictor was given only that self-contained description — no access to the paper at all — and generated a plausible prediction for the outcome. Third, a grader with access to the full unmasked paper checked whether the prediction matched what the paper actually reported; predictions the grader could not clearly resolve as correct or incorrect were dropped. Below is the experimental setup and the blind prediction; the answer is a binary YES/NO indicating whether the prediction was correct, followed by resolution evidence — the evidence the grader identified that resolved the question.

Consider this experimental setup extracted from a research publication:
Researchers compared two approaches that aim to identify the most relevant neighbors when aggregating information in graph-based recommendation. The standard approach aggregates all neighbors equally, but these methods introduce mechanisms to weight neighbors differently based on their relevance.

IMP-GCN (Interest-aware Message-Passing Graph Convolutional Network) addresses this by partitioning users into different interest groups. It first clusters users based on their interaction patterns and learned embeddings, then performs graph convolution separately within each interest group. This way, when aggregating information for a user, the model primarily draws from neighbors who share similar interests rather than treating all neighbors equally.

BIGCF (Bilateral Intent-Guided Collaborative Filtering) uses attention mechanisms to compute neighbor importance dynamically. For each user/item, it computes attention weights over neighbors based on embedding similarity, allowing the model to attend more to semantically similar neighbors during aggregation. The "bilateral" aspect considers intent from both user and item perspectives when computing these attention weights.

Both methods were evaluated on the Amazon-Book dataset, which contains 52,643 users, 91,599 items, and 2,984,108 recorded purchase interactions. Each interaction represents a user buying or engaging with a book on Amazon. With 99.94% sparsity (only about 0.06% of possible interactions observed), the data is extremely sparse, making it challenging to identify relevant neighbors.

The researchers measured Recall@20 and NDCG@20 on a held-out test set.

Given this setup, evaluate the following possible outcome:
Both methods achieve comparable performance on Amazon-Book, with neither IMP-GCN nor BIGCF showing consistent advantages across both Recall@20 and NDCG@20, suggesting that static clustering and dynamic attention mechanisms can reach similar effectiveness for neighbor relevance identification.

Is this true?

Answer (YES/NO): NO